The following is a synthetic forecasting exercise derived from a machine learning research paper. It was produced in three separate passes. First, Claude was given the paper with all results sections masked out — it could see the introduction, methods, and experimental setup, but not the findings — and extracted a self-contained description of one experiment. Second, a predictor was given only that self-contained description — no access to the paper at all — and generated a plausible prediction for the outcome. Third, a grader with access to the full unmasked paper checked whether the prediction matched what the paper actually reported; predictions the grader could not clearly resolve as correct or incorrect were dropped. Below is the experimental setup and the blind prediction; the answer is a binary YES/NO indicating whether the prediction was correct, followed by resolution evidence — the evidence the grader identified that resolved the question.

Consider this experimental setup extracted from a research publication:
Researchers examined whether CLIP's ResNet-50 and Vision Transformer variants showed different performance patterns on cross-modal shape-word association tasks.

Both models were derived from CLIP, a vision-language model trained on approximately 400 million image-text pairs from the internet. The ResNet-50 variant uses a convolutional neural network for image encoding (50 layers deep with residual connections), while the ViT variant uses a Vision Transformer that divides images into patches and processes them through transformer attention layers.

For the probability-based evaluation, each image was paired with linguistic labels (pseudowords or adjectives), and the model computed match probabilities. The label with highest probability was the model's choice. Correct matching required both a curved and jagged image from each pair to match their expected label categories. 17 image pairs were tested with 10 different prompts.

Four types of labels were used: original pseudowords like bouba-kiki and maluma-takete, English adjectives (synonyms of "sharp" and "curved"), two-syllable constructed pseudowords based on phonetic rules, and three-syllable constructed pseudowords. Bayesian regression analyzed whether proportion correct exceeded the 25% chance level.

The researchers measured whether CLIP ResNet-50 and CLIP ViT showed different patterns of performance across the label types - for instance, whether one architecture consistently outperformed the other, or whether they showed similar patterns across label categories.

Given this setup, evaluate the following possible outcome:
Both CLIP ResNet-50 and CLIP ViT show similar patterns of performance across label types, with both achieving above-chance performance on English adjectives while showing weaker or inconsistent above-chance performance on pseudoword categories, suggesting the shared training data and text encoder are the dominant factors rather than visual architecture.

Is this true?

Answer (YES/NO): YES